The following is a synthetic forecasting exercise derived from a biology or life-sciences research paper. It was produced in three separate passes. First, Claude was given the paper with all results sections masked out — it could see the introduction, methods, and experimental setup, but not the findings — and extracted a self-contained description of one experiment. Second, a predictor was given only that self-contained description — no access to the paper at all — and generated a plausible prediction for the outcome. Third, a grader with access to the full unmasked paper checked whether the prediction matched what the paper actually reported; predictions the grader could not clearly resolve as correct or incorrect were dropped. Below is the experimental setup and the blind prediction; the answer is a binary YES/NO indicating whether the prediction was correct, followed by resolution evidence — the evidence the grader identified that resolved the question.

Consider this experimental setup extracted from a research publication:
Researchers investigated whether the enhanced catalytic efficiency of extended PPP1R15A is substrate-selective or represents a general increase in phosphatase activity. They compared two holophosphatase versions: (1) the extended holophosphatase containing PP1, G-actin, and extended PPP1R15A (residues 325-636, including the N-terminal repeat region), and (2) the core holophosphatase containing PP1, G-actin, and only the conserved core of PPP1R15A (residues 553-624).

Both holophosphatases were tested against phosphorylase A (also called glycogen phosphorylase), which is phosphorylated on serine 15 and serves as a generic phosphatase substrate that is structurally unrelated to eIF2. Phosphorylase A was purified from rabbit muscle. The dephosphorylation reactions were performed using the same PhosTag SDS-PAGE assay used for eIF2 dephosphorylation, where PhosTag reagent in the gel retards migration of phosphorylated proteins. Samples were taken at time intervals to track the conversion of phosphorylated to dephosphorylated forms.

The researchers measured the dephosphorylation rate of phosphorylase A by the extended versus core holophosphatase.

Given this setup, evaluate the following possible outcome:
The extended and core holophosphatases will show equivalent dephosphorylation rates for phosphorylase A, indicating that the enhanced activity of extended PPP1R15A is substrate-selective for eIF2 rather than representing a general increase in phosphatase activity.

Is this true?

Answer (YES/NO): NO